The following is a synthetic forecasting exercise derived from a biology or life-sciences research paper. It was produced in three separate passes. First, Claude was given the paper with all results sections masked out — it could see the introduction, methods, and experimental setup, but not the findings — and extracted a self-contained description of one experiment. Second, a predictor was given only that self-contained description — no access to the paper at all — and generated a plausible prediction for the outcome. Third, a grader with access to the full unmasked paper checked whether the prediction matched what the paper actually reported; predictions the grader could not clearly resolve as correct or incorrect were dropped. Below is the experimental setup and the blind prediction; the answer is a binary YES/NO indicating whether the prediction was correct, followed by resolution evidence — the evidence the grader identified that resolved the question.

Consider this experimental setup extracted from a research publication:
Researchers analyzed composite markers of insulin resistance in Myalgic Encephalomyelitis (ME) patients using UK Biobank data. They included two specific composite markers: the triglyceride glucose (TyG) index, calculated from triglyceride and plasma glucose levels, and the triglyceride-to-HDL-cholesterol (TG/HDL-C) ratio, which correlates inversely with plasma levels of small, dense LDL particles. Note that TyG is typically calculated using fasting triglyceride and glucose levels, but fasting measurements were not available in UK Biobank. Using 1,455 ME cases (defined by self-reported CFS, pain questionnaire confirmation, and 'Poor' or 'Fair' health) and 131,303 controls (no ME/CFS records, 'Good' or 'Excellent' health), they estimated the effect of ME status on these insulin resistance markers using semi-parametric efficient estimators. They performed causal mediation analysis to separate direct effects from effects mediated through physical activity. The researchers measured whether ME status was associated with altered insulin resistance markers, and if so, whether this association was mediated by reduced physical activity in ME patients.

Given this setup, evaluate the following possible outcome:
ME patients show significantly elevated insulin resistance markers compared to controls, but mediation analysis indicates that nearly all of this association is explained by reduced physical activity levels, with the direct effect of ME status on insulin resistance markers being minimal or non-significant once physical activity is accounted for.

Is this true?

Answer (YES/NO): NO